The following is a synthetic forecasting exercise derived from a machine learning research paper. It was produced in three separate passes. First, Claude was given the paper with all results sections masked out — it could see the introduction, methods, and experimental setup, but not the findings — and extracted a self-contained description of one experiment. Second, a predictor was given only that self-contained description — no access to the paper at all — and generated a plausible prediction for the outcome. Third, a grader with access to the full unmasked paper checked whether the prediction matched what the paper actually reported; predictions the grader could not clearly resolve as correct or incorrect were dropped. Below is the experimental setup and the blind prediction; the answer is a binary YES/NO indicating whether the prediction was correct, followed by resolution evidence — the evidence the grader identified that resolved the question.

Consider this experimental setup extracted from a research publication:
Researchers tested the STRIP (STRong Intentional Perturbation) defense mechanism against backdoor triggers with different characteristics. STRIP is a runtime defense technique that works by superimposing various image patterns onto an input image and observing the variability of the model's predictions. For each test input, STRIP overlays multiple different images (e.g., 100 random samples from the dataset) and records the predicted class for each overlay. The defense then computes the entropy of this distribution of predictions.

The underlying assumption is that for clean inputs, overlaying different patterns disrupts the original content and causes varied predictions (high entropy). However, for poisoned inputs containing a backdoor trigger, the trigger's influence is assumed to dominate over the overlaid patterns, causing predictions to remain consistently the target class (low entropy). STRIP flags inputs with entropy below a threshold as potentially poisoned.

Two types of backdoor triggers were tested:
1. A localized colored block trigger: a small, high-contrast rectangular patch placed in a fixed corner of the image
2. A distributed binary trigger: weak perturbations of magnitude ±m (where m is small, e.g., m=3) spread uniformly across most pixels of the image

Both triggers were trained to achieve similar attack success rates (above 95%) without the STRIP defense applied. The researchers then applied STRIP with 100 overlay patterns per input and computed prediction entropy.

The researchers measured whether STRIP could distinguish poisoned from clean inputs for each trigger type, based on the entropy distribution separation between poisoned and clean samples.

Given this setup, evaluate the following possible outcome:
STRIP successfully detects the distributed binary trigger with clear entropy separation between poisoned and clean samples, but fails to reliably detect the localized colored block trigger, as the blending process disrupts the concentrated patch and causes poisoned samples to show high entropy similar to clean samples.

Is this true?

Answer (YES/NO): NO